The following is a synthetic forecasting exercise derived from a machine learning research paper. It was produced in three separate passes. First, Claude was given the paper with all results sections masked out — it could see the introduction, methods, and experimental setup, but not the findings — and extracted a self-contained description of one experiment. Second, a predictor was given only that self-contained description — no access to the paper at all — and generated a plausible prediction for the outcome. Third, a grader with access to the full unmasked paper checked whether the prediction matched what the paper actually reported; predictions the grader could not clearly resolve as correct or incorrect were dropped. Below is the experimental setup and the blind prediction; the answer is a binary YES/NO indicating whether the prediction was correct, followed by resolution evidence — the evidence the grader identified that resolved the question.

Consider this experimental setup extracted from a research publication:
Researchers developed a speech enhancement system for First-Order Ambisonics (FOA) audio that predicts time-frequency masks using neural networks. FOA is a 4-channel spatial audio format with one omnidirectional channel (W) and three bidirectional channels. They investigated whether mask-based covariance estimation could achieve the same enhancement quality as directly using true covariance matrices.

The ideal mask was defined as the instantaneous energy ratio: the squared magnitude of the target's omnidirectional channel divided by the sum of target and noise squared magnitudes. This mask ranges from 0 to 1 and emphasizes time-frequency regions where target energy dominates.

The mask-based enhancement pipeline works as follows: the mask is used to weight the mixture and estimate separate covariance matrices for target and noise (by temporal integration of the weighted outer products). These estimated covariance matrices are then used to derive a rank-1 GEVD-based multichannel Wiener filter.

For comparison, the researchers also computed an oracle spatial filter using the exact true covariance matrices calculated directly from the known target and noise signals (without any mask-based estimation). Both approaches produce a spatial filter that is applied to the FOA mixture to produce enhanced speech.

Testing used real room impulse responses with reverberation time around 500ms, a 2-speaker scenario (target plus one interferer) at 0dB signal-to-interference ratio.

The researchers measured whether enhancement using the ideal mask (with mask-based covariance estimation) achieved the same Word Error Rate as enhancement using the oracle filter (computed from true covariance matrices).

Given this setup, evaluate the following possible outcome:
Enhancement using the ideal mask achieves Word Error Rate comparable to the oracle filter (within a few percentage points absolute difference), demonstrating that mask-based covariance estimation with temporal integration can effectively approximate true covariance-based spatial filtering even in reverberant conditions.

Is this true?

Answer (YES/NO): YES